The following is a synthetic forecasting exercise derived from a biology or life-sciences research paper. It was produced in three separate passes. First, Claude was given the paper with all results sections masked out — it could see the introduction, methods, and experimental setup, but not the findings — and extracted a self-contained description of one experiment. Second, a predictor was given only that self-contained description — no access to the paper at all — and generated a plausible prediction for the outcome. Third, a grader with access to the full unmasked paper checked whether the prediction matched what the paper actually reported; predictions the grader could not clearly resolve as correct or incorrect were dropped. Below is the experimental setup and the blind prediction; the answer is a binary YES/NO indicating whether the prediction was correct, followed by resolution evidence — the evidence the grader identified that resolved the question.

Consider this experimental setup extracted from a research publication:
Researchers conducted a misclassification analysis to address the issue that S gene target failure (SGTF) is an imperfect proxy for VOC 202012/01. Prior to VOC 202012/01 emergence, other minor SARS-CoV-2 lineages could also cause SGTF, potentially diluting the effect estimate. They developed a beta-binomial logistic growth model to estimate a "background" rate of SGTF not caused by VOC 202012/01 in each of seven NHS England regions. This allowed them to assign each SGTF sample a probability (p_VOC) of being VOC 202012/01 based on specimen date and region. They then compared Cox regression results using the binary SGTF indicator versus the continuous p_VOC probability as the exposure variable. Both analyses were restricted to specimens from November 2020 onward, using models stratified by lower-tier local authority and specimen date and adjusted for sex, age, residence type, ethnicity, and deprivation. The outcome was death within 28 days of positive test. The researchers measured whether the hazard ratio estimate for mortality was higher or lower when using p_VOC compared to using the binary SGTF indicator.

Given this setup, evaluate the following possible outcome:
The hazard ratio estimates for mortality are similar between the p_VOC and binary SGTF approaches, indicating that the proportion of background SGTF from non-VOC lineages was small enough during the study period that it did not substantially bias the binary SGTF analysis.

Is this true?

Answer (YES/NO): NO